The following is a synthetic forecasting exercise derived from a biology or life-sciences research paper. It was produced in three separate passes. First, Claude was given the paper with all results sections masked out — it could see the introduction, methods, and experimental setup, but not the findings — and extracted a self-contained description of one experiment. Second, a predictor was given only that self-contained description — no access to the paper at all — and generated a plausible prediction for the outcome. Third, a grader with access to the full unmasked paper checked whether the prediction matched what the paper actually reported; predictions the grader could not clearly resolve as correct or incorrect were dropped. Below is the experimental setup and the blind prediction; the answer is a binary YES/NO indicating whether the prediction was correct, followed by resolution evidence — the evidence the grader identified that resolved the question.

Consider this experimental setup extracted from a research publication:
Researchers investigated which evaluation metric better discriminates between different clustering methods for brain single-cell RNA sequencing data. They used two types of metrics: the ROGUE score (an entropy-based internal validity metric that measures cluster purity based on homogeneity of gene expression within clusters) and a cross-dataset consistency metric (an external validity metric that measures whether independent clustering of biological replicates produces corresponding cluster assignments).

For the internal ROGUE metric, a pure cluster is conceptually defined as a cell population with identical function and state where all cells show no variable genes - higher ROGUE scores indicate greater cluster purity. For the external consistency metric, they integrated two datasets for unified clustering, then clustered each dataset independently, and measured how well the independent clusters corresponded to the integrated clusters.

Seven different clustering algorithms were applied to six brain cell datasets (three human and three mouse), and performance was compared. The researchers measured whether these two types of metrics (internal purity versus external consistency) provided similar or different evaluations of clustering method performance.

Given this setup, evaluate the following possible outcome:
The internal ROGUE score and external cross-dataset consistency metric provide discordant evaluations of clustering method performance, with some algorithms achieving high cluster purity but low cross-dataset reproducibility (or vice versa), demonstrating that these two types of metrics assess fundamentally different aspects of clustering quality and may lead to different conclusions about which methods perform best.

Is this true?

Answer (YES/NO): YES